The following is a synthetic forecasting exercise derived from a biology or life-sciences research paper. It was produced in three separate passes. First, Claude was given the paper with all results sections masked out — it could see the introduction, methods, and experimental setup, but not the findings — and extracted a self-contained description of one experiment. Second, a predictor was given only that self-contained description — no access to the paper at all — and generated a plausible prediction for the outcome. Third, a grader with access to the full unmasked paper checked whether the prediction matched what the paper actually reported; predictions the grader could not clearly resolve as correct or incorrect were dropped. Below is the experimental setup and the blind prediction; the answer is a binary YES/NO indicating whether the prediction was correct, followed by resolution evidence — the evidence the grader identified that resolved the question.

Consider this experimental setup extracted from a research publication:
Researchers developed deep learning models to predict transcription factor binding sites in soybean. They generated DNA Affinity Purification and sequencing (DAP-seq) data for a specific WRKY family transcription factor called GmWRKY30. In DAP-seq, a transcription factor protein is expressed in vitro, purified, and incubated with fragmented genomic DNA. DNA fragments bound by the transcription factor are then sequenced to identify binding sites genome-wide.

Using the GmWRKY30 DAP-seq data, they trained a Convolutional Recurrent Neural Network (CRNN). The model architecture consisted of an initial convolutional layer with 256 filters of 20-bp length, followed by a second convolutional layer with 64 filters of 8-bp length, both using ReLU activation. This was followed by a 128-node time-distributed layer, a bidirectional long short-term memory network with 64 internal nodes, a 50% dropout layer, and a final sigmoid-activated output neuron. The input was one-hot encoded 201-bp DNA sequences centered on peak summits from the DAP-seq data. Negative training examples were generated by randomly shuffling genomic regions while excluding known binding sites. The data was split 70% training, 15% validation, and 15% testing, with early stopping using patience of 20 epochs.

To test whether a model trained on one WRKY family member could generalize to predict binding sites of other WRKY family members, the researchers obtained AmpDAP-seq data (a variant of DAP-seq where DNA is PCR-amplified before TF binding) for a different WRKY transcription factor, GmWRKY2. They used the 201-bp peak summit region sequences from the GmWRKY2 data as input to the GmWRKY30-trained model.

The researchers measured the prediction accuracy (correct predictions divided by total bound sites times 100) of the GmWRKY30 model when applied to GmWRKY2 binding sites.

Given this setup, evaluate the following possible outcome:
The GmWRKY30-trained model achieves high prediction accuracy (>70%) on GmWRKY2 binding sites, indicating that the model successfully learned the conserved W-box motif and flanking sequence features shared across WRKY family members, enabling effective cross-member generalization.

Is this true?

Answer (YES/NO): YES